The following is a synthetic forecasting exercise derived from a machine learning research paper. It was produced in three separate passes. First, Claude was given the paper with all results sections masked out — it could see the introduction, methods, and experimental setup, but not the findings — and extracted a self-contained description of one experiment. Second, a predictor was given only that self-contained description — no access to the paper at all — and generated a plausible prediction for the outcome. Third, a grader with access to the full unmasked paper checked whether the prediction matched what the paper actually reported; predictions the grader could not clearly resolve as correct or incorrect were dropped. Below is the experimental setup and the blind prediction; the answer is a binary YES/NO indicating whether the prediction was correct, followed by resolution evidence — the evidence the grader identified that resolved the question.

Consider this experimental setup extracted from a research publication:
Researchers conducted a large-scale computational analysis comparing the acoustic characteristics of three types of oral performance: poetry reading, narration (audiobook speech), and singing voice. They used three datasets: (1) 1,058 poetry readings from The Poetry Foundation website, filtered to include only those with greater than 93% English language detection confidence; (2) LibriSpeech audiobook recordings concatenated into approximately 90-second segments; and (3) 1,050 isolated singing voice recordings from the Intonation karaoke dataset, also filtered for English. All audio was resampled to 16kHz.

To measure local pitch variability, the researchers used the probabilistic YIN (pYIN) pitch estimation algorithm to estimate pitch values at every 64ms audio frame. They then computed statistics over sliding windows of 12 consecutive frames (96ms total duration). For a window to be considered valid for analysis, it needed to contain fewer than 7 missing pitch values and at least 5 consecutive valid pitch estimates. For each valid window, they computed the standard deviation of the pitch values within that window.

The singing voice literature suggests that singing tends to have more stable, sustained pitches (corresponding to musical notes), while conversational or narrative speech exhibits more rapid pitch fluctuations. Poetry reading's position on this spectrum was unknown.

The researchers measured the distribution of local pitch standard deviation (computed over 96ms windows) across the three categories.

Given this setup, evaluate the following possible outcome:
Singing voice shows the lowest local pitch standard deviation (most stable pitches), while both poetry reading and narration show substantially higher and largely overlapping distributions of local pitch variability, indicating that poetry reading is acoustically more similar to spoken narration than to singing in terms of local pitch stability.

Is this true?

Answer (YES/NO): NO